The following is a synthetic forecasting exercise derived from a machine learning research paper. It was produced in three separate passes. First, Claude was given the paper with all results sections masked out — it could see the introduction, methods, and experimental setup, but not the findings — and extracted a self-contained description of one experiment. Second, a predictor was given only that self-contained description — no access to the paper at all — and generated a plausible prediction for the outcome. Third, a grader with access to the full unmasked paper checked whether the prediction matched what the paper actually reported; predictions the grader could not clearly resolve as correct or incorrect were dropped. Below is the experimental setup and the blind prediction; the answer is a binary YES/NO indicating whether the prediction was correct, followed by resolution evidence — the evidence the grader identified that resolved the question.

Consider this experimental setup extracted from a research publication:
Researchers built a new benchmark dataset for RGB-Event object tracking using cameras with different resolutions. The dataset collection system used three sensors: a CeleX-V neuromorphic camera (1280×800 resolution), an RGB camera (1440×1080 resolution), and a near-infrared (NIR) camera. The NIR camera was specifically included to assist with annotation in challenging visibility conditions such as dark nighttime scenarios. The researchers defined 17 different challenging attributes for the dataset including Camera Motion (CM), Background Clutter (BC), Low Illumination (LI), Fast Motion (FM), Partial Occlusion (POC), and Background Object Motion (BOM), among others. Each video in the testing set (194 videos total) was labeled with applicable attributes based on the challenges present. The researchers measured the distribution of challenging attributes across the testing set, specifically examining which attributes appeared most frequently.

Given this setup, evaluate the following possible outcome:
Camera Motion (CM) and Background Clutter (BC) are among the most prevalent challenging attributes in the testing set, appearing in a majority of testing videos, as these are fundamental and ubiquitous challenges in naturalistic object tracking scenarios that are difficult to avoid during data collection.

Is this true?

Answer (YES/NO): NO